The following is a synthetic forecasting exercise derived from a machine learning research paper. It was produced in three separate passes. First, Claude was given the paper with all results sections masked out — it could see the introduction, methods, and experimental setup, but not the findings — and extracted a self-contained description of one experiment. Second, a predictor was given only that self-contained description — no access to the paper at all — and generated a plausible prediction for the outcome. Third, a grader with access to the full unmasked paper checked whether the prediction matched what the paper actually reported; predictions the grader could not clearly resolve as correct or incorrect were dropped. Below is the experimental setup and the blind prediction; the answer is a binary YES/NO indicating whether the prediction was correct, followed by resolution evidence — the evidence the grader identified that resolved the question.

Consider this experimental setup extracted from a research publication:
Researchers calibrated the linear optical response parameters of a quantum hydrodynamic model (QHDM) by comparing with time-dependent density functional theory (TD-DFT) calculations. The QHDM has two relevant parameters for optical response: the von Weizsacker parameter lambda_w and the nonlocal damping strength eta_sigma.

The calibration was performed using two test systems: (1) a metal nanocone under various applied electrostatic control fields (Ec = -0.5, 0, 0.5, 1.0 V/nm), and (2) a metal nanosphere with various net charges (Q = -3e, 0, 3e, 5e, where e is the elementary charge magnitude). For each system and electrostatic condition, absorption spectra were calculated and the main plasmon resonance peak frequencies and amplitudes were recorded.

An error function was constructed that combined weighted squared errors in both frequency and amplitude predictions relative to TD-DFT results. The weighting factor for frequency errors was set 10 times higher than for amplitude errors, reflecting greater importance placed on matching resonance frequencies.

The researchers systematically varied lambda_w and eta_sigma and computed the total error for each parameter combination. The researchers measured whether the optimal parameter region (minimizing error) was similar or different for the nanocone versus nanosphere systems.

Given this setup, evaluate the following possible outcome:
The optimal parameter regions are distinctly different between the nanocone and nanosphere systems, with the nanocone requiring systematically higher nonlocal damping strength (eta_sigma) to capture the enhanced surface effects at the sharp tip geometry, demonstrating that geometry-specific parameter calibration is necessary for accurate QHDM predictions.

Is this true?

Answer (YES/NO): NO